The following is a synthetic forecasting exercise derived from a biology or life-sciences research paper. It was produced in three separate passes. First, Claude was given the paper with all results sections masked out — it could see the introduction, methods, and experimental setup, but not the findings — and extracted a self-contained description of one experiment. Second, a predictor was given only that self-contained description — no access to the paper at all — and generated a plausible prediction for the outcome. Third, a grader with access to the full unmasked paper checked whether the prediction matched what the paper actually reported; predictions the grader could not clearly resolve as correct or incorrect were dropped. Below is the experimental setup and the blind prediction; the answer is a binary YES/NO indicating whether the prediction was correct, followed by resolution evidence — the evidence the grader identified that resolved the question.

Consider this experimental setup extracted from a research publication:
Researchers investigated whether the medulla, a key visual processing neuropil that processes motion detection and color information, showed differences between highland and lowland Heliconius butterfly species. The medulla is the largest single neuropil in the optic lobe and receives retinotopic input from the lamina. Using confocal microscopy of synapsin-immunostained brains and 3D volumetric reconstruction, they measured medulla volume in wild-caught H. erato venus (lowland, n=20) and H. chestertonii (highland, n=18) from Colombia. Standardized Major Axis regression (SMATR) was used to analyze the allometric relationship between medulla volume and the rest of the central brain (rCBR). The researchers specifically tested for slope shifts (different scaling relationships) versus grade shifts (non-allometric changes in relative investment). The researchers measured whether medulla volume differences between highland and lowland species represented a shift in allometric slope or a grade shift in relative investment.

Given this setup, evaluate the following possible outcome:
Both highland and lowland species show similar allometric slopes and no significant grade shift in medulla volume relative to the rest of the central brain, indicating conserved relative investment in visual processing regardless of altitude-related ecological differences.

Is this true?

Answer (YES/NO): NO